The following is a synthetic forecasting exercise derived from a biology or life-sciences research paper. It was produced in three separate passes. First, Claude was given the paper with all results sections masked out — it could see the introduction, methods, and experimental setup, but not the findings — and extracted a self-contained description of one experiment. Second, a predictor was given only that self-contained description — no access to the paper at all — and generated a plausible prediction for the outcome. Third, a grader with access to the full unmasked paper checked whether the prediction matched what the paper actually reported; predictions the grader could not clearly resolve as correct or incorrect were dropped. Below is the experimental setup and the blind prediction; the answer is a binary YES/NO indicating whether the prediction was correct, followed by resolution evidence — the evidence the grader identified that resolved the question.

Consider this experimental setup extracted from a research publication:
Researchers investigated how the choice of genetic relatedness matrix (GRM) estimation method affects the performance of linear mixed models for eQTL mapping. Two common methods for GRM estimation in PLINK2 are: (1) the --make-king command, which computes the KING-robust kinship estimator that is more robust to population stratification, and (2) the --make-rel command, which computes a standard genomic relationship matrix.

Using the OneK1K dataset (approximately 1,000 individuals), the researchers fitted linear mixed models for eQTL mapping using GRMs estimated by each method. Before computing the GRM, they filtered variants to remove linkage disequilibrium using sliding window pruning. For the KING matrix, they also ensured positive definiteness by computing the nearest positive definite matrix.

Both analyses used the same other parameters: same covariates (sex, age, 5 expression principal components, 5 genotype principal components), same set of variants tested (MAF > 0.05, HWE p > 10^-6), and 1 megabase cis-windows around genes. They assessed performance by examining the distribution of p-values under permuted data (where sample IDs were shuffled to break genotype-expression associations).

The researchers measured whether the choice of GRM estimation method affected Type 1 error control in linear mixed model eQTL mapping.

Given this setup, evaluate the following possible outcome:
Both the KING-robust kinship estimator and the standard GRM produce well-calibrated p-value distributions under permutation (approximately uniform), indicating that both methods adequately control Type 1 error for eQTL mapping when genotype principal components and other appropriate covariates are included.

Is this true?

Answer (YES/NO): NO